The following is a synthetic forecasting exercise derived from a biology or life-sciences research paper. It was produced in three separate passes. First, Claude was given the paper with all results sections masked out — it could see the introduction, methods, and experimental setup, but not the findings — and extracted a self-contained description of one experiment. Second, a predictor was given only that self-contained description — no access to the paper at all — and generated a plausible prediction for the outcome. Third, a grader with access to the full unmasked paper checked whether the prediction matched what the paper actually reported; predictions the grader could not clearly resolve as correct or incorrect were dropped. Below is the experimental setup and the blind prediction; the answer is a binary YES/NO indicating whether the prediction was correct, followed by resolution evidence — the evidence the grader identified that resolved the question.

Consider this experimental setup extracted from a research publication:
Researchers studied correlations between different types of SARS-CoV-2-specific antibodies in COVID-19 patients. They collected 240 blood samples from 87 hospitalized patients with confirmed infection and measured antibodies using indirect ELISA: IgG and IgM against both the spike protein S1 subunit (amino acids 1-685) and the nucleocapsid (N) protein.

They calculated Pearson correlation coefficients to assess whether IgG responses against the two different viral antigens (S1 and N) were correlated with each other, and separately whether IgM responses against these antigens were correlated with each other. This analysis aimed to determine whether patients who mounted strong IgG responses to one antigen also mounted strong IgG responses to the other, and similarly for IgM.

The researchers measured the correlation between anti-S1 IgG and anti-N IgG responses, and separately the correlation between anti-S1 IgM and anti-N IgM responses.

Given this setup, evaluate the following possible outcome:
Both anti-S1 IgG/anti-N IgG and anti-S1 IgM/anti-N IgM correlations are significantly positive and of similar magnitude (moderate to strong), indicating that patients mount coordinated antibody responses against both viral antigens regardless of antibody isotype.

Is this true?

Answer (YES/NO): NO